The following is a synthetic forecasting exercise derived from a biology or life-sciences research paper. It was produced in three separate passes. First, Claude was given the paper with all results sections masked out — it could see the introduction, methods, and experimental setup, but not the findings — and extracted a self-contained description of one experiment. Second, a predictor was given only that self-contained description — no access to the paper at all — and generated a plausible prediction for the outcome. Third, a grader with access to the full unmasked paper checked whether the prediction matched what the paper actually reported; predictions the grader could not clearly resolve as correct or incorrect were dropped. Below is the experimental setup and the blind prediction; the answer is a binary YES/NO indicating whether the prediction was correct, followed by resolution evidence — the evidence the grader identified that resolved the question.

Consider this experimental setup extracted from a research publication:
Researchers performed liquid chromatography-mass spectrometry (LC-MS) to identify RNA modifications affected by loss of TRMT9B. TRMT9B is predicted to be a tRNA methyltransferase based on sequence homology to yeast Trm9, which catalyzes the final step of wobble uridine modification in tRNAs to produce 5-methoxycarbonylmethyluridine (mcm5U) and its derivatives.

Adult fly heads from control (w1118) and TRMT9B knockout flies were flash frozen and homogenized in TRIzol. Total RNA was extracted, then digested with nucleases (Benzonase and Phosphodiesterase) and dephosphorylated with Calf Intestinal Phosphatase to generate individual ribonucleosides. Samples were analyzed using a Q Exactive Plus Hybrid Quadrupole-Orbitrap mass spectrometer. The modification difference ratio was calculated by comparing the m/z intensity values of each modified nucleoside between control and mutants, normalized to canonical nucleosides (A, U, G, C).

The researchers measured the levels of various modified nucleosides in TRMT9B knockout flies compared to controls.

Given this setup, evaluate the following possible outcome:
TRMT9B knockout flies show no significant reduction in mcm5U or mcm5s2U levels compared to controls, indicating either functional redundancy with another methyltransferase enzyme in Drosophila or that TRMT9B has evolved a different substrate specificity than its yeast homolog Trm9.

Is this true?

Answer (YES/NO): YES